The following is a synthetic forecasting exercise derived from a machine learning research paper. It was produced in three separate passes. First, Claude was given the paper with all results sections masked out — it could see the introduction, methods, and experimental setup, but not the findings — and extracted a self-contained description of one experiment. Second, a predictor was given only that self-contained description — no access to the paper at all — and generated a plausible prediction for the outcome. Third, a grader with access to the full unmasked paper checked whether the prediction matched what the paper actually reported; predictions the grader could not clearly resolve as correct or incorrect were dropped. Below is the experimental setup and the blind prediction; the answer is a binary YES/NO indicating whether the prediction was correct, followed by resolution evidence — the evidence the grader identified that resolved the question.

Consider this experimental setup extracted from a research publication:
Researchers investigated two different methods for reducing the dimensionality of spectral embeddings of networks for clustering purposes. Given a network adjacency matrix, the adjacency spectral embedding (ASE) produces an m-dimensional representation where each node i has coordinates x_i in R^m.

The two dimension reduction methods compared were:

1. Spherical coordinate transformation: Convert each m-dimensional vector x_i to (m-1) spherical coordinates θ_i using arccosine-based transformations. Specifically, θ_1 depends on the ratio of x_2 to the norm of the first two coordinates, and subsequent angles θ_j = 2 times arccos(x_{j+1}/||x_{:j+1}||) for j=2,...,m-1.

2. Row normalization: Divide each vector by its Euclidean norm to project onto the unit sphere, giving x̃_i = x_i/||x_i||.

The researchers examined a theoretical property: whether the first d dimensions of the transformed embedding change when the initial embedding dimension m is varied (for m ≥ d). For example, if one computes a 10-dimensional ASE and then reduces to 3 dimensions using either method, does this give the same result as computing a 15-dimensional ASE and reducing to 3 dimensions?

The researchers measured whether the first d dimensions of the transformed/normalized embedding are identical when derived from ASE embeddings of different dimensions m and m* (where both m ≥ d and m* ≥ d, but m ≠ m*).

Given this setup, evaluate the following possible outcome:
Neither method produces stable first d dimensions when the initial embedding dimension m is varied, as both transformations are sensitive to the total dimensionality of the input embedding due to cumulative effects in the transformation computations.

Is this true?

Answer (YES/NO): NO